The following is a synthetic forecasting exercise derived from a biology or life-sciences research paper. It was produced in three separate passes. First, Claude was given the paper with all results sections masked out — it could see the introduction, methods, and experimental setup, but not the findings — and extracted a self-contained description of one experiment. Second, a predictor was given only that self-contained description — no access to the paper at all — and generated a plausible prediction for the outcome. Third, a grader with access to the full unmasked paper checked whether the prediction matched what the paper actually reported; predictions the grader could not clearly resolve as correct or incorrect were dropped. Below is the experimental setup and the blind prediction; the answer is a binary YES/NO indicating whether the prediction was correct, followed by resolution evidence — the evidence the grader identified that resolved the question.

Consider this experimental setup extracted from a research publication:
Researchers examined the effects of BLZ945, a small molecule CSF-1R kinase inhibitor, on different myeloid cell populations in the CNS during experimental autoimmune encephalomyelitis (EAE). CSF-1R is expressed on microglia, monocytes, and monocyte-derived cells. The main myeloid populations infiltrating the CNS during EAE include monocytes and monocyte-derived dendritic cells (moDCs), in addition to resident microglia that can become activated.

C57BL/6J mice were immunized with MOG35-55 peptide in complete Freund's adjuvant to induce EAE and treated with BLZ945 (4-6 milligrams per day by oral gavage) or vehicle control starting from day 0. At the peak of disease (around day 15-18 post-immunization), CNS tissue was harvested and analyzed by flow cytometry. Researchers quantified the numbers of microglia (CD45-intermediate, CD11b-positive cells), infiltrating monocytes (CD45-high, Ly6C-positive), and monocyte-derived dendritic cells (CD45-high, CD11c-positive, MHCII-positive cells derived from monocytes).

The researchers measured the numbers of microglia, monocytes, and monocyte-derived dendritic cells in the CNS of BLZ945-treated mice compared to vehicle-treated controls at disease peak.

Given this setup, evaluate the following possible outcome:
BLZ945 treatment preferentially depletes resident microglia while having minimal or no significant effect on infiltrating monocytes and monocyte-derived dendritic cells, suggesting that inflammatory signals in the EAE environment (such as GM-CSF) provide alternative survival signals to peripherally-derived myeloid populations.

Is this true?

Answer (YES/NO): NO